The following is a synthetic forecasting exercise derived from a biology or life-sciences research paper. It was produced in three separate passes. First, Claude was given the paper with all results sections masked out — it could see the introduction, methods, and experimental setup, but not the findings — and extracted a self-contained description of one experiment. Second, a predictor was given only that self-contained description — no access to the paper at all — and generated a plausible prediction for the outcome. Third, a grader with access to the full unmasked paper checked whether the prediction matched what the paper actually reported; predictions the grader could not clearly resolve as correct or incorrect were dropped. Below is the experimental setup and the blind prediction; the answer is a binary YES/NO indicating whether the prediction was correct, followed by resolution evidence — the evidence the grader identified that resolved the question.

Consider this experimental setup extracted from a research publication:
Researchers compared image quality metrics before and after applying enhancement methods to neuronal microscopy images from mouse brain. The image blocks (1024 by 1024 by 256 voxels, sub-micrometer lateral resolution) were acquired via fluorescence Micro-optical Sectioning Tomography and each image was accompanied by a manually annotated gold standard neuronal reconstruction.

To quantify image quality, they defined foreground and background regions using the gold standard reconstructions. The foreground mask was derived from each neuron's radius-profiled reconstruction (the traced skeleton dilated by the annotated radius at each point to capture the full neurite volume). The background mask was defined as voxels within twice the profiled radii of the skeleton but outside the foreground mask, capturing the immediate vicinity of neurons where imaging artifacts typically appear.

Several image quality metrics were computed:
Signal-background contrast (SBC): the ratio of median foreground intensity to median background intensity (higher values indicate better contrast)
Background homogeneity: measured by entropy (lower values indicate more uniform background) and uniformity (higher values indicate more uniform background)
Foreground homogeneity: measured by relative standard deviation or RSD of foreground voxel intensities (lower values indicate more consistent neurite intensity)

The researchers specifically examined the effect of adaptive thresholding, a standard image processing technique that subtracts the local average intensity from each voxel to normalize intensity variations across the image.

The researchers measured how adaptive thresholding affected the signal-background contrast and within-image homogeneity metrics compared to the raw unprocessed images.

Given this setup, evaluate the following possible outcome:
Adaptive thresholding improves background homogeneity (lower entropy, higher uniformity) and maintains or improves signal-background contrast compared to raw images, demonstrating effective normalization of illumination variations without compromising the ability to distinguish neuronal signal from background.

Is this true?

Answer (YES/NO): YES